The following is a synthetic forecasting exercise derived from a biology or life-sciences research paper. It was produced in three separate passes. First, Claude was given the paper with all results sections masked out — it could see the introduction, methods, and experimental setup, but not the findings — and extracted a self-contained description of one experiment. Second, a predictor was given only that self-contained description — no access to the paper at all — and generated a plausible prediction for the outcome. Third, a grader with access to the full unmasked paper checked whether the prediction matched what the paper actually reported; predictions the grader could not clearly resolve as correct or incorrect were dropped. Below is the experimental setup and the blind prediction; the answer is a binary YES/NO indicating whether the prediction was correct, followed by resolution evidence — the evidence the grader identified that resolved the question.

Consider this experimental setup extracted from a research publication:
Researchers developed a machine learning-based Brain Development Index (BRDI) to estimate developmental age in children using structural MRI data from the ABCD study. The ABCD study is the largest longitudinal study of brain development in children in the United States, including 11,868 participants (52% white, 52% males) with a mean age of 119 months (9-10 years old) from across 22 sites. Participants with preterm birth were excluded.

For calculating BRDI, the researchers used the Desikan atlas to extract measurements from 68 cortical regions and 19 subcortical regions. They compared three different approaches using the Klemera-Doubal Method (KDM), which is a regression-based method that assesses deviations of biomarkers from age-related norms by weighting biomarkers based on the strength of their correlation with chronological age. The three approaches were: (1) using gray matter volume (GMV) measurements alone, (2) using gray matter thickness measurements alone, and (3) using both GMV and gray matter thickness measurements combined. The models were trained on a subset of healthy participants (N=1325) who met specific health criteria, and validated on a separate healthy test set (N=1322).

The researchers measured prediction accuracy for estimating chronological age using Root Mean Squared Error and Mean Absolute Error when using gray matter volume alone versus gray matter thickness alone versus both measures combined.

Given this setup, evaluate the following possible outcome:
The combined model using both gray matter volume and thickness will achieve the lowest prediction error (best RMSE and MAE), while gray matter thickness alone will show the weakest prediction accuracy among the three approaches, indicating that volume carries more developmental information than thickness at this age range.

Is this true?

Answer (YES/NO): NO